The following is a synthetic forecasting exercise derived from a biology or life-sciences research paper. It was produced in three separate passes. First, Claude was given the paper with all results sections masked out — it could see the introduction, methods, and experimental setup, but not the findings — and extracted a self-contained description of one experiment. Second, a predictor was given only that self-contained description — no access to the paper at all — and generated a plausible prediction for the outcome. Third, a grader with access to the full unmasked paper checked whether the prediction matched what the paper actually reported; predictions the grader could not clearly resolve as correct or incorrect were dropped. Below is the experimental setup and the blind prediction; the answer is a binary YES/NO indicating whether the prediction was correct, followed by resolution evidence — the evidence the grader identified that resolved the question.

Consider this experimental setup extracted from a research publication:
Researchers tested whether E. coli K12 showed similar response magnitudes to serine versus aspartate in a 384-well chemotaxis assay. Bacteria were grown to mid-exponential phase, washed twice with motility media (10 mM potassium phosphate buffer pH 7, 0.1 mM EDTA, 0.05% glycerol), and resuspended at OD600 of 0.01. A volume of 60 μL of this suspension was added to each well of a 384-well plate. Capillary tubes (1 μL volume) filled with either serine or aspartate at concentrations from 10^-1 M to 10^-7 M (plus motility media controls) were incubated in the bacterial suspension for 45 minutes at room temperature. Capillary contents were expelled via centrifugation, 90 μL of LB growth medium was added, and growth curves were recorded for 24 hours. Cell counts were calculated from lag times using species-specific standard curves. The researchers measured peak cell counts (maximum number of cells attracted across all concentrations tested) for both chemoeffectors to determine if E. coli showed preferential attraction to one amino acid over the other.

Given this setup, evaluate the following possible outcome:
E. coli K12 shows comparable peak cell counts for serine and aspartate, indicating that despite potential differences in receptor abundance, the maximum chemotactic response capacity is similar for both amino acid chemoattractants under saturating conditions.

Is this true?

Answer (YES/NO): YES